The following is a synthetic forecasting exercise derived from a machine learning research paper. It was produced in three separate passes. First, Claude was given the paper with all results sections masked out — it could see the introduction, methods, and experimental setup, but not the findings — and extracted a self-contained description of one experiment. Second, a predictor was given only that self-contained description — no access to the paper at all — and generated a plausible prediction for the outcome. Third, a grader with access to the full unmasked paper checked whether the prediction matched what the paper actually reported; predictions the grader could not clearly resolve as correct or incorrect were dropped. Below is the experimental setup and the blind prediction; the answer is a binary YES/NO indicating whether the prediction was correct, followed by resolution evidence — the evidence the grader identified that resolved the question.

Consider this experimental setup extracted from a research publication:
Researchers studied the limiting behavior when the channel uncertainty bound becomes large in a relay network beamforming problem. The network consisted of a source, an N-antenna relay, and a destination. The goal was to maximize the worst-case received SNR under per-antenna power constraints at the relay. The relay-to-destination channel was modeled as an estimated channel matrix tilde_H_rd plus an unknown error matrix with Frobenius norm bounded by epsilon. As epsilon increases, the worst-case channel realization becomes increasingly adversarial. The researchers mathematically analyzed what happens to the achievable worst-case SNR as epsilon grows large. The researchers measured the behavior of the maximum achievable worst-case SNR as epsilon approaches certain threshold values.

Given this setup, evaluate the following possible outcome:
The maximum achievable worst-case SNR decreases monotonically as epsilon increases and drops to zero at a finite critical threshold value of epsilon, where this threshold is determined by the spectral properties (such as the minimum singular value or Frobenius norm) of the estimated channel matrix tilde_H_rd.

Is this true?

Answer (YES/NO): NO